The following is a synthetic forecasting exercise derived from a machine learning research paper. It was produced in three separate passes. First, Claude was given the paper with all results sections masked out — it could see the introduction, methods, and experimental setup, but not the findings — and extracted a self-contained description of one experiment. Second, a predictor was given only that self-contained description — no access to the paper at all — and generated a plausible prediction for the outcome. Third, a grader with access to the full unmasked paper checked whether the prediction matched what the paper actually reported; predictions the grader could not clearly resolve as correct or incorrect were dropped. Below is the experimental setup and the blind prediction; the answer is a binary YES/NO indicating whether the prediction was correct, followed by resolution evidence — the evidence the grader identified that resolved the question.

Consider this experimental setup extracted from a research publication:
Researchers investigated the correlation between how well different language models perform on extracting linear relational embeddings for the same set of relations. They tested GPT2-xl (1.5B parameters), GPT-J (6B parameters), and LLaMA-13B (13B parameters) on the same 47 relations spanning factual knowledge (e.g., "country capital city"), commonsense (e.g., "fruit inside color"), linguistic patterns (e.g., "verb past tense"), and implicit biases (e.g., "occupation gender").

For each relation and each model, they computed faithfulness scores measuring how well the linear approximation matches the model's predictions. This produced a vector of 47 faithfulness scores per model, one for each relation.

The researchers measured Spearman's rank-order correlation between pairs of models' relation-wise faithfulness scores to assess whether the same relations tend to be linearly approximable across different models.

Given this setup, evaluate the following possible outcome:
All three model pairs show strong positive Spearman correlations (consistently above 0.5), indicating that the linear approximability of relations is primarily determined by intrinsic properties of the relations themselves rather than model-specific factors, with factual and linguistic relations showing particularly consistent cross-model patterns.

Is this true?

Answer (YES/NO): NO